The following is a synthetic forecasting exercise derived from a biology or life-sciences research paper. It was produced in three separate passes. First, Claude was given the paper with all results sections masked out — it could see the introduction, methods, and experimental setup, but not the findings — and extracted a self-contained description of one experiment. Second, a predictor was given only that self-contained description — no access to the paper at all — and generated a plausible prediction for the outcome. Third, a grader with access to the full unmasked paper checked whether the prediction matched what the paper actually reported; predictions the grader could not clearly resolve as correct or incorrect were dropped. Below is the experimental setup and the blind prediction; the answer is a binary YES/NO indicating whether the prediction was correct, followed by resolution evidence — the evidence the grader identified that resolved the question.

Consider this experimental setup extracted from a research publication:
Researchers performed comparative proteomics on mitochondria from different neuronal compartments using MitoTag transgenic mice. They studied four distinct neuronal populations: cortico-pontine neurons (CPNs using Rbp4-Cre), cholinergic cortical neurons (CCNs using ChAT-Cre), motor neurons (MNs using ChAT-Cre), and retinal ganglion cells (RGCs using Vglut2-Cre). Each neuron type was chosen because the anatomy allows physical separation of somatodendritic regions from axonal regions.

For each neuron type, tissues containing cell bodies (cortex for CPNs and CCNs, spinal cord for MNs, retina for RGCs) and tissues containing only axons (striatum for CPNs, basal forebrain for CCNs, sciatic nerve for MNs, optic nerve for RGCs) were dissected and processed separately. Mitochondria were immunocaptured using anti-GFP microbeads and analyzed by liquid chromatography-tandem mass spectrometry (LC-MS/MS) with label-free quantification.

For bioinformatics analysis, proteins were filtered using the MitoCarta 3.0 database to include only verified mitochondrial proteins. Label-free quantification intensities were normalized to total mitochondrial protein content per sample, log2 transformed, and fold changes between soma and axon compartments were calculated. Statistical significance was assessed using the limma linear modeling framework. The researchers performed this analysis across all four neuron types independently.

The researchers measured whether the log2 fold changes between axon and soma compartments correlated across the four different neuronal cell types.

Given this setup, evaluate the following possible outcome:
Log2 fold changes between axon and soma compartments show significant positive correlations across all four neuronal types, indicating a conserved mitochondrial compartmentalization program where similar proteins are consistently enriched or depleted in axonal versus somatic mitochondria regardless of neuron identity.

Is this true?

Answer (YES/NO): YES